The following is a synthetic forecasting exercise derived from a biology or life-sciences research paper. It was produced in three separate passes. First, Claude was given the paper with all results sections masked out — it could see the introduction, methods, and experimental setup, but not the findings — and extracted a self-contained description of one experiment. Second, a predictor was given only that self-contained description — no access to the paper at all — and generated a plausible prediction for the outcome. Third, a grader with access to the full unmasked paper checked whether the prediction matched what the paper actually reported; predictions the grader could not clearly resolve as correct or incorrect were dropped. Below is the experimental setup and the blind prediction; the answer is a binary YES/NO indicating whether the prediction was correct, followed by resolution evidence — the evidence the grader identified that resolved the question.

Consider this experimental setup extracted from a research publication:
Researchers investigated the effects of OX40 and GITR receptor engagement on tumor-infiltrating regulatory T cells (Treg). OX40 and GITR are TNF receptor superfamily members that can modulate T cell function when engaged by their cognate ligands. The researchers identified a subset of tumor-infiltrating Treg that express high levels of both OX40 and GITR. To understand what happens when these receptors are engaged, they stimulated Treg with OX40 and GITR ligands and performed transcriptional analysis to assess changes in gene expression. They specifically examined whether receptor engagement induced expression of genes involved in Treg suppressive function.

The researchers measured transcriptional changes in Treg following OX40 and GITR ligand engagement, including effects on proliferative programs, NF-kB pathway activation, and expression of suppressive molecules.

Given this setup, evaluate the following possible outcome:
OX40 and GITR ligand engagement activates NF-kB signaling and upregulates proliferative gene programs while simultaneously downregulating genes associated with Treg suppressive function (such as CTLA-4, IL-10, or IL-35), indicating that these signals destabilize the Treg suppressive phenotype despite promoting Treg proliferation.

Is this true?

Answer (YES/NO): NO